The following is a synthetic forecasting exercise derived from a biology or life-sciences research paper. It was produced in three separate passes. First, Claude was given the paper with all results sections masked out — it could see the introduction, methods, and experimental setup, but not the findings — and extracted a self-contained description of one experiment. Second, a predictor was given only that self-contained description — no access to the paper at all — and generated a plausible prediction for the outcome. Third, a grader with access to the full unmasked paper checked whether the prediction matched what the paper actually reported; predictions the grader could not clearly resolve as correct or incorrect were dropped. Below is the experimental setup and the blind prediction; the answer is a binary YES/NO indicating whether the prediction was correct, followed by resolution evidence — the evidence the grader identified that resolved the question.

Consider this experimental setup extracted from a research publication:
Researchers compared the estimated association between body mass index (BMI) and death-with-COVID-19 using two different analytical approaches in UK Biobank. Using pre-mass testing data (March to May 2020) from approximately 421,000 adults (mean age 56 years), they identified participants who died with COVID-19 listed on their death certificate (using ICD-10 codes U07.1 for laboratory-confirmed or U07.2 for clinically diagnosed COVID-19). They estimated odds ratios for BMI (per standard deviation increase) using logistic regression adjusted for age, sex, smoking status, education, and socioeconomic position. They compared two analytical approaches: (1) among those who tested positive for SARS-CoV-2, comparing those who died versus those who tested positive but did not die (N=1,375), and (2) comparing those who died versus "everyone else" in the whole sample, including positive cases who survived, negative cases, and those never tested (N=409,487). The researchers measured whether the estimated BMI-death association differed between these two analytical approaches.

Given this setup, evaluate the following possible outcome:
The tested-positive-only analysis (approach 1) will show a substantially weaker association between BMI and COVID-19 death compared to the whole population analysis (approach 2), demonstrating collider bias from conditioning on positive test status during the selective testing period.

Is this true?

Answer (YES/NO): YES